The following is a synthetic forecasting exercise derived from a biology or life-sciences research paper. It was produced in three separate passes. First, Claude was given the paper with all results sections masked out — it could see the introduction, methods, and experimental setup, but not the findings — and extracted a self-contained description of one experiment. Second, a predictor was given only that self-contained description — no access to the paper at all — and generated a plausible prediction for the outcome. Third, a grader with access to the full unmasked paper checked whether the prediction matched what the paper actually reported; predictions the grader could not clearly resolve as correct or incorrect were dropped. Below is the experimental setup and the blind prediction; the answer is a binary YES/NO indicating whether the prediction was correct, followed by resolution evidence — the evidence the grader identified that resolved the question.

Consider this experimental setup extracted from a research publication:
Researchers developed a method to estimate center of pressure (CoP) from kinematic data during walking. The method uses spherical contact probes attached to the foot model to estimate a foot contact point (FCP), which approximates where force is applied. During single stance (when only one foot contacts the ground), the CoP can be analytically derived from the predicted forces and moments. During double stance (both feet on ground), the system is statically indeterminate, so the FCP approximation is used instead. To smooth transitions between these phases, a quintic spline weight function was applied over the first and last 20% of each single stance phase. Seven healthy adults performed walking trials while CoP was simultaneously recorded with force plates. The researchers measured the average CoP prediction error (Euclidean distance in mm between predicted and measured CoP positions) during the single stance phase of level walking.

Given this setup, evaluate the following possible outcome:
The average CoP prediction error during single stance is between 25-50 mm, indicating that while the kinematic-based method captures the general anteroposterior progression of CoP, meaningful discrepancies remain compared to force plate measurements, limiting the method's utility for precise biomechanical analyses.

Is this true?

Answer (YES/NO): NO